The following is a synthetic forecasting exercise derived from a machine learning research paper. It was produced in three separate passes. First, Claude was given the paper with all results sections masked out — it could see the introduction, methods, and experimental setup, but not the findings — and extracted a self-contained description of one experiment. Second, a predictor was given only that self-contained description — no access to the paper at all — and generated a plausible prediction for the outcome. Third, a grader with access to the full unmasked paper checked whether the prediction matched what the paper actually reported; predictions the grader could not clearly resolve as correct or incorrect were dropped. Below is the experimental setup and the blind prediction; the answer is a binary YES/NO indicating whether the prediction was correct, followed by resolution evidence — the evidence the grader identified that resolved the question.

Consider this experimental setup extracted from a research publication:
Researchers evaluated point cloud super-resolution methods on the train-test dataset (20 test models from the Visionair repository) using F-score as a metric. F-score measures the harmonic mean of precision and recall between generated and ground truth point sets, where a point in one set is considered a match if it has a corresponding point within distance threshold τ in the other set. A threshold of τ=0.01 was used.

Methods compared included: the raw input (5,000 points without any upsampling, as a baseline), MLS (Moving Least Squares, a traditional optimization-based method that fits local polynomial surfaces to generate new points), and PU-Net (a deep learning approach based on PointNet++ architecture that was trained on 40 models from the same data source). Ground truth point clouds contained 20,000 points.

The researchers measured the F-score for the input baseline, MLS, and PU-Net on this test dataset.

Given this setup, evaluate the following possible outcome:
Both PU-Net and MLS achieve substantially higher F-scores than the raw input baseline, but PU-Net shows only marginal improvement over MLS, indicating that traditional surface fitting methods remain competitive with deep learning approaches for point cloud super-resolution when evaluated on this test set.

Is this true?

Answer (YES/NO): NO